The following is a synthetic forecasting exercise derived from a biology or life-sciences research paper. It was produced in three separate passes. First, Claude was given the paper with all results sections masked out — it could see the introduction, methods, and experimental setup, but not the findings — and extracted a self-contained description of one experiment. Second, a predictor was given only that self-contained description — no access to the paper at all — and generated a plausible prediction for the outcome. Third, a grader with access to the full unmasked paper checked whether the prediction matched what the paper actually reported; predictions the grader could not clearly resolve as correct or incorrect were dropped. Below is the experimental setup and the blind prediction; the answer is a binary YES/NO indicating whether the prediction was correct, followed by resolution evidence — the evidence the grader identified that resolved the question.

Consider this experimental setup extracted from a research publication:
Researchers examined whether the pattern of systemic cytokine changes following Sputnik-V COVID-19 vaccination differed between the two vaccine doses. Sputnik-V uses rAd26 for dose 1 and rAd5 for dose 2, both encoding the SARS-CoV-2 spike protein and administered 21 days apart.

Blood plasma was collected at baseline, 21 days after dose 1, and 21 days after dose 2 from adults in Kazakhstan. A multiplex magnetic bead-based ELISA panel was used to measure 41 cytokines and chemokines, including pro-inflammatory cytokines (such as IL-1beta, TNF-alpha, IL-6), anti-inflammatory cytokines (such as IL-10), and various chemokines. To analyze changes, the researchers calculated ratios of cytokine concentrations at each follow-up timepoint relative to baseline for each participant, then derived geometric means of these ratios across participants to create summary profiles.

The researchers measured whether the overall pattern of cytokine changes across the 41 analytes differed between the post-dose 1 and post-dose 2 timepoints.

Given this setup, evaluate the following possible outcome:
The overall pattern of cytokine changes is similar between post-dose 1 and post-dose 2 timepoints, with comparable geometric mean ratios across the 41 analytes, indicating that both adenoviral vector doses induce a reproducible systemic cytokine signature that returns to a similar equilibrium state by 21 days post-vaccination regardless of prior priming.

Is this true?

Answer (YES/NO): NO